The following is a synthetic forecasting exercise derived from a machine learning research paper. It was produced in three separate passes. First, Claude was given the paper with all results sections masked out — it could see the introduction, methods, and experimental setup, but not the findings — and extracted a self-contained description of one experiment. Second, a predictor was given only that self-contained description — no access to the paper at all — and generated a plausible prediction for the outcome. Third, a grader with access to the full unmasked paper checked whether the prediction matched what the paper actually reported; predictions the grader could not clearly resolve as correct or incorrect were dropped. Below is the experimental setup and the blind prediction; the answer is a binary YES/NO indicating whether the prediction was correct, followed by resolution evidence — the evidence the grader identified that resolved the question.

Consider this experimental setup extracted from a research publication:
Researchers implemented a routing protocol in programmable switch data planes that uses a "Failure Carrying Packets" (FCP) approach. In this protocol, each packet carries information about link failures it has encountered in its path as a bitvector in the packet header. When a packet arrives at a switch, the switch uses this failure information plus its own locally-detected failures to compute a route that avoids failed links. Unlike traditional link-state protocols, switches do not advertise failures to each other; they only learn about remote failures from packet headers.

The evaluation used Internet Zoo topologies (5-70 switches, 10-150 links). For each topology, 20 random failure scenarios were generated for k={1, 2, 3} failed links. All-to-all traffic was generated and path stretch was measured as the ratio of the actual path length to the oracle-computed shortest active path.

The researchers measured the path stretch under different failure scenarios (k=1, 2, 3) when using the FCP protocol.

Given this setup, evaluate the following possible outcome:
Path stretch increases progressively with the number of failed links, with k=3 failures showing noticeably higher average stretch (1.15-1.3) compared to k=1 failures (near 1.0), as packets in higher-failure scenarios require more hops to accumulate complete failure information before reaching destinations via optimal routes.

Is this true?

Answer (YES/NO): NO